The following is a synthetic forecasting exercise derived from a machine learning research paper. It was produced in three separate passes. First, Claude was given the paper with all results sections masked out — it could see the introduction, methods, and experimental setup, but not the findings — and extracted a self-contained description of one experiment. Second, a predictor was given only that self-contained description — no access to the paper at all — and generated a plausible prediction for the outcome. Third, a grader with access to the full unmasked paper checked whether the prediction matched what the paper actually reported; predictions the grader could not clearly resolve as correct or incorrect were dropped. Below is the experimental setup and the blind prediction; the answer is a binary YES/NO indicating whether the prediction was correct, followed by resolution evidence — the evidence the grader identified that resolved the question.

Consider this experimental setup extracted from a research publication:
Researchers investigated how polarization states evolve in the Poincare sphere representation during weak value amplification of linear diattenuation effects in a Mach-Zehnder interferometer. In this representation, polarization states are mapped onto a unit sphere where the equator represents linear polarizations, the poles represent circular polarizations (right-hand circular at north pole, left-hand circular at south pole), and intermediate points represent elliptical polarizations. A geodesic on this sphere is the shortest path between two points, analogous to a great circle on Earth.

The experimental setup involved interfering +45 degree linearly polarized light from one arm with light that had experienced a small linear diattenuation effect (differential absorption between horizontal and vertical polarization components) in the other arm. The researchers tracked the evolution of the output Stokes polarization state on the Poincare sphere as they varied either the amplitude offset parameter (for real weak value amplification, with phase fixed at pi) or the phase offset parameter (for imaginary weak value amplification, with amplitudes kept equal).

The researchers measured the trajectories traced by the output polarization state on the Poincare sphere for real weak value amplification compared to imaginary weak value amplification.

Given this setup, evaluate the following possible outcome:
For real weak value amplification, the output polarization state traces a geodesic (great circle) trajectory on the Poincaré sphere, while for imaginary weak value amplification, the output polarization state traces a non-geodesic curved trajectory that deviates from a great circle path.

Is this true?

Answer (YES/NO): NO